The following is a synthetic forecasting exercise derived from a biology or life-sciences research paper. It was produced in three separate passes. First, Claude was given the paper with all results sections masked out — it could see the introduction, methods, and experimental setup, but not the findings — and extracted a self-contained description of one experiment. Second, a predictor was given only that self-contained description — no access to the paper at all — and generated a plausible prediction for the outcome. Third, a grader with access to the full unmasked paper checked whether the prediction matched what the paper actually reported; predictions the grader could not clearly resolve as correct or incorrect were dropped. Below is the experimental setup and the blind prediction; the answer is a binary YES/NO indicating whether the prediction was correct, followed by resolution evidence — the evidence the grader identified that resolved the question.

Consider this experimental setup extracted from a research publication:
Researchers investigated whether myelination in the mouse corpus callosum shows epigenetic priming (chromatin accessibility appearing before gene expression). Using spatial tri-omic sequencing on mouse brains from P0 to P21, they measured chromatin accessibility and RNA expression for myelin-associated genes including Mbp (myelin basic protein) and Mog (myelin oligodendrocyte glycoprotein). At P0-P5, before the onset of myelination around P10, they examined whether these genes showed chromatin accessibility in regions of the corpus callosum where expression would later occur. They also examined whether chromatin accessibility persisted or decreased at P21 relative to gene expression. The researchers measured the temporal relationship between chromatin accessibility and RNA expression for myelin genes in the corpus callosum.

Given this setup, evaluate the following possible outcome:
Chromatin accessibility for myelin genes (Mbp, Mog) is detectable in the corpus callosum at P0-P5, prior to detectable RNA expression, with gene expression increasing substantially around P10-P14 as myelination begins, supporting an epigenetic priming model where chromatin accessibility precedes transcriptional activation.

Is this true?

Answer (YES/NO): YES